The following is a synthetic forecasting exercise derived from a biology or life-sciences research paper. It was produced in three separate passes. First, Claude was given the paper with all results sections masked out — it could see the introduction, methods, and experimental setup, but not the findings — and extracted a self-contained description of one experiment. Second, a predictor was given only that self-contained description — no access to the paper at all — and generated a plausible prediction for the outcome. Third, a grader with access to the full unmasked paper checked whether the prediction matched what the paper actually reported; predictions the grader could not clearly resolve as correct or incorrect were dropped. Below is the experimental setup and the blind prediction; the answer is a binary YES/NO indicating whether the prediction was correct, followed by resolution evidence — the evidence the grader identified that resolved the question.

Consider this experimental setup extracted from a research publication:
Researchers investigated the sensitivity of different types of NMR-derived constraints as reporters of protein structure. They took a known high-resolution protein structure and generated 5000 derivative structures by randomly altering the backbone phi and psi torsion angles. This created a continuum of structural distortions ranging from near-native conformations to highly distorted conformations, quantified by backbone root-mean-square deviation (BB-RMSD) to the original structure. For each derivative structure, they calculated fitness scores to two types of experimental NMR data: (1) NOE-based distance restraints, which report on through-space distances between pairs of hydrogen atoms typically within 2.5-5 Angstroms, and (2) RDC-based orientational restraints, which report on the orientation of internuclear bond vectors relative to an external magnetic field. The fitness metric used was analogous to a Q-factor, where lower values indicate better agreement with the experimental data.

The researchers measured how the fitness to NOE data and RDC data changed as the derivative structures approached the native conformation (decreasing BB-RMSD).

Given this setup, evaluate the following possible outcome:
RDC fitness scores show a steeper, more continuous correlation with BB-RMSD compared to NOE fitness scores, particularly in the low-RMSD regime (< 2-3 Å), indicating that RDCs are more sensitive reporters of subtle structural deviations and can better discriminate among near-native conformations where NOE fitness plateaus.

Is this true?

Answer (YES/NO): YES